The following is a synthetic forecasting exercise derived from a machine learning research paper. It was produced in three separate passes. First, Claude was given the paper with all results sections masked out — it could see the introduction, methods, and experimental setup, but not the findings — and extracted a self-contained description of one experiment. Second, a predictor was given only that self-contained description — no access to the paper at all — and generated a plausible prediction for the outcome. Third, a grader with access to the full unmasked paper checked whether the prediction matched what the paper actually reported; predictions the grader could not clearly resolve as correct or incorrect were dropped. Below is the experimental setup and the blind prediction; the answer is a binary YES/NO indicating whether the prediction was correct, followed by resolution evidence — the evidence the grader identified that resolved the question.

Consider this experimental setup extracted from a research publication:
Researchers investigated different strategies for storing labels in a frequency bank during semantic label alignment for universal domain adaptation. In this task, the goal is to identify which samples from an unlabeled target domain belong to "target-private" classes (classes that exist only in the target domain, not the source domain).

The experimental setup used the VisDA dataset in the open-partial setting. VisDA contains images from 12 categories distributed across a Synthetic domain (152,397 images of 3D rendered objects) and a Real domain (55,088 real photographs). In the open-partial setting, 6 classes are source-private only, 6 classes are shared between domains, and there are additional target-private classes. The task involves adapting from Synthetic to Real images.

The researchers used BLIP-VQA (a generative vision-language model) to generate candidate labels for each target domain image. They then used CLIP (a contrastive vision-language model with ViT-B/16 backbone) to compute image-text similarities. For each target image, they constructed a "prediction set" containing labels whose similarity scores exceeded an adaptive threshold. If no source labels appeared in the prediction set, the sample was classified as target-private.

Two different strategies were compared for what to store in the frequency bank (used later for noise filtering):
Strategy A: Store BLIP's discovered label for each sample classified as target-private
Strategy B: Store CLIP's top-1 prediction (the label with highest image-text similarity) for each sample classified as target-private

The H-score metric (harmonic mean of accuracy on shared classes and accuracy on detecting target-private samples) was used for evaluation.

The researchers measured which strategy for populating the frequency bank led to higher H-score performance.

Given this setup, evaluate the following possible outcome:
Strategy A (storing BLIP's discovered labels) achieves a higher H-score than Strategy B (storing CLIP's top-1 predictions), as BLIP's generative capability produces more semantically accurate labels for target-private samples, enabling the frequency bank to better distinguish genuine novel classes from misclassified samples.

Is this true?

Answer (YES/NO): YES